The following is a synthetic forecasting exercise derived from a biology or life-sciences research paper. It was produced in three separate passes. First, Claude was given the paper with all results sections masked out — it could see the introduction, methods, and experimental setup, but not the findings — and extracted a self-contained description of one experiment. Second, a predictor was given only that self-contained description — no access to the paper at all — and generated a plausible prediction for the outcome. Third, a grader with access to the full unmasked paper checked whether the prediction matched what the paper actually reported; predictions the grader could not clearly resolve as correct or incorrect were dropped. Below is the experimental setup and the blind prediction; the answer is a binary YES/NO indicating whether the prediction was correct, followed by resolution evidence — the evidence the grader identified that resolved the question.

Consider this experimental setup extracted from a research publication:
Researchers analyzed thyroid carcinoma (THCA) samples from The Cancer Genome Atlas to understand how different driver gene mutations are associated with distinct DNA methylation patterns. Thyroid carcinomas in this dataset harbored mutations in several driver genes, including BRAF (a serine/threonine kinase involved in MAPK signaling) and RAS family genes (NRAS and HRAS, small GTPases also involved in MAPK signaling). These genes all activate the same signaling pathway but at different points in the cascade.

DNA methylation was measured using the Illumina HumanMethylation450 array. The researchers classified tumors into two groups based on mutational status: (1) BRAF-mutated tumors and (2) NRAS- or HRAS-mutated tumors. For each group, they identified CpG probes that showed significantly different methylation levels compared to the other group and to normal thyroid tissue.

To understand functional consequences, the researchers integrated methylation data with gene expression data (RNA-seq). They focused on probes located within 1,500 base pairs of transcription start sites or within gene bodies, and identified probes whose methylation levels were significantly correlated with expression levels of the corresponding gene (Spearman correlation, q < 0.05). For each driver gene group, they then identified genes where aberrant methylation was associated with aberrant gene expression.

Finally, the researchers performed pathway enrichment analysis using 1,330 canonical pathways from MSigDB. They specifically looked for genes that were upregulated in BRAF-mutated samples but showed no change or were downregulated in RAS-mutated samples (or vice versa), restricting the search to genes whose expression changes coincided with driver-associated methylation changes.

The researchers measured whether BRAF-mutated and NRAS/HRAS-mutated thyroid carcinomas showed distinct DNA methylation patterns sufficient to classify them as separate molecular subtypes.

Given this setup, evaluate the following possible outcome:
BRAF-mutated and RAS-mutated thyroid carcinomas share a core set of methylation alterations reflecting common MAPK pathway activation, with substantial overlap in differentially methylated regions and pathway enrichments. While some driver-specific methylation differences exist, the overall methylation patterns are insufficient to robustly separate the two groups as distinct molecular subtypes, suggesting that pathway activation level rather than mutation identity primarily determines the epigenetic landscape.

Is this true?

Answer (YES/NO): NO